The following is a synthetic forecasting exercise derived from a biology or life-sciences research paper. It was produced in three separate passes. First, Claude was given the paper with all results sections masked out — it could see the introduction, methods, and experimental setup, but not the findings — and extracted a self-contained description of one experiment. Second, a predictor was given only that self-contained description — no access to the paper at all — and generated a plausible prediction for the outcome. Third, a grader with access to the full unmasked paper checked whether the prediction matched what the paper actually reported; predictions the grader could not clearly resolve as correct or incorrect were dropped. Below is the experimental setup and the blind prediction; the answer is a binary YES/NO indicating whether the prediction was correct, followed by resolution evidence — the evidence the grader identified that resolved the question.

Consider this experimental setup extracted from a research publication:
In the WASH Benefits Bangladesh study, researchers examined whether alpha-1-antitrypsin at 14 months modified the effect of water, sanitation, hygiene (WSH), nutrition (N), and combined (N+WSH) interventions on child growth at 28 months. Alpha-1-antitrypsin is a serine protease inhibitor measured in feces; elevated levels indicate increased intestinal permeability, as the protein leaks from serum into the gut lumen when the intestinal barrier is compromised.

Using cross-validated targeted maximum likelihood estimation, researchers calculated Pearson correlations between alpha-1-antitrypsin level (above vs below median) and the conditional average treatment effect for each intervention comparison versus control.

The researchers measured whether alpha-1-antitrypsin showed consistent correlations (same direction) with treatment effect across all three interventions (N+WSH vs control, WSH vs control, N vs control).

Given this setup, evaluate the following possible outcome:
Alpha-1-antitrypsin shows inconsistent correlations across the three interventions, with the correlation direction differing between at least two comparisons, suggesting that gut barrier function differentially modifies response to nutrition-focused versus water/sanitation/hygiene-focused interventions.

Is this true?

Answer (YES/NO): YES